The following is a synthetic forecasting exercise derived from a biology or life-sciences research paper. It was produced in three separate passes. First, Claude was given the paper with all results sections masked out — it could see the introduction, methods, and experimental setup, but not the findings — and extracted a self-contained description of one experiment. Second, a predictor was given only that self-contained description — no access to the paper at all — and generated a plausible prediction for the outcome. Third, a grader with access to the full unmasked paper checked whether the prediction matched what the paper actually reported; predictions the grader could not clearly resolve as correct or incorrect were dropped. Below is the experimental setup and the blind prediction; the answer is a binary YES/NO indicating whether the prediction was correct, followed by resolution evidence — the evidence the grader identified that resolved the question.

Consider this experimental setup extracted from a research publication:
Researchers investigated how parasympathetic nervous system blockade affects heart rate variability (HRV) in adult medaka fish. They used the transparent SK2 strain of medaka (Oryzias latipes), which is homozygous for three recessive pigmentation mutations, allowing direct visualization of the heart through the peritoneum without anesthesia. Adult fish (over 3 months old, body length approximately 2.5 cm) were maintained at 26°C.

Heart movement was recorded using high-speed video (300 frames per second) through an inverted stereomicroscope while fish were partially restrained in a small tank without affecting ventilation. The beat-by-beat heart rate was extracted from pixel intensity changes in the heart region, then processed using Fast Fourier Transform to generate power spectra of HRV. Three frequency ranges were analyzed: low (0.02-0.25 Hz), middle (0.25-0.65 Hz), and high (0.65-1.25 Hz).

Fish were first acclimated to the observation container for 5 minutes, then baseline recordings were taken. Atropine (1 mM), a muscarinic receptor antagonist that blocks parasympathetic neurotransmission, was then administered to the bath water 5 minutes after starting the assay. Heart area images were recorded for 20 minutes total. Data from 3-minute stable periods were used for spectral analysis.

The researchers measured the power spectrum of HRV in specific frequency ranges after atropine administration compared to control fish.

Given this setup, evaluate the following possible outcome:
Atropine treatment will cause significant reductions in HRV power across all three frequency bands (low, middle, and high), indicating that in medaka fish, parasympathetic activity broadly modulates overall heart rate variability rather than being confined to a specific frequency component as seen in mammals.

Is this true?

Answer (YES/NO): NO